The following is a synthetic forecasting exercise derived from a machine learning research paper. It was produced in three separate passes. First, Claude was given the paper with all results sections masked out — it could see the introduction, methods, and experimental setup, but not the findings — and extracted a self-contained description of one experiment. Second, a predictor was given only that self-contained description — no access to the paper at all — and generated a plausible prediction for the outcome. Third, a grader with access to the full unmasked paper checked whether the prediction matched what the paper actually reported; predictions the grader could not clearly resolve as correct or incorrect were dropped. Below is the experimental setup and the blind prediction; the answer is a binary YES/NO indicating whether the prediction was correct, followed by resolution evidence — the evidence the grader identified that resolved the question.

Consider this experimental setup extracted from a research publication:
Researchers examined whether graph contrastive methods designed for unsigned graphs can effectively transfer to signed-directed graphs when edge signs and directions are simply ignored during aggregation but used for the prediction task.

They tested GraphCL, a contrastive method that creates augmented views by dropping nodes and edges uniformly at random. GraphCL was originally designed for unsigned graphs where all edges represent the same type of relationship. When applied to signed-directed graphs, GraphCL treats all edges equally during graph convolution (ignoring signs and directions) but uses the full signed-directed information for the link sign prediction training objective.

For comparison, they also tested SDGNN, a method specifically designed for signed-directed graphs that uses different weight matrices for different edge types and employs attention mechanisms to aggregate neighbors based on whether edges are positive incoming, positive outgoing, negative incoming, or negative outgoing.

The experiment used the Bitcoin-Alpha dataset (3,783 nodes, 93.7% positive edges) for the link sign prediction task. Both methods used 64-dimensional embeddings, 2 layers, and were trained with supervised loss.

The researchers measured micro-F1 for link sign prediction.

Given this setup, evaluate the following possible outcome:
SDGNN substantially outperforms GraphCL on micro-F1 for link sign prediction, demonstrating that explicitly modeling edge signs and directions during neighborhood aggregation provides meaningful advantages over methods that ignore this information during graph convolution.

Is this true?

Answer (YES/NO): NO